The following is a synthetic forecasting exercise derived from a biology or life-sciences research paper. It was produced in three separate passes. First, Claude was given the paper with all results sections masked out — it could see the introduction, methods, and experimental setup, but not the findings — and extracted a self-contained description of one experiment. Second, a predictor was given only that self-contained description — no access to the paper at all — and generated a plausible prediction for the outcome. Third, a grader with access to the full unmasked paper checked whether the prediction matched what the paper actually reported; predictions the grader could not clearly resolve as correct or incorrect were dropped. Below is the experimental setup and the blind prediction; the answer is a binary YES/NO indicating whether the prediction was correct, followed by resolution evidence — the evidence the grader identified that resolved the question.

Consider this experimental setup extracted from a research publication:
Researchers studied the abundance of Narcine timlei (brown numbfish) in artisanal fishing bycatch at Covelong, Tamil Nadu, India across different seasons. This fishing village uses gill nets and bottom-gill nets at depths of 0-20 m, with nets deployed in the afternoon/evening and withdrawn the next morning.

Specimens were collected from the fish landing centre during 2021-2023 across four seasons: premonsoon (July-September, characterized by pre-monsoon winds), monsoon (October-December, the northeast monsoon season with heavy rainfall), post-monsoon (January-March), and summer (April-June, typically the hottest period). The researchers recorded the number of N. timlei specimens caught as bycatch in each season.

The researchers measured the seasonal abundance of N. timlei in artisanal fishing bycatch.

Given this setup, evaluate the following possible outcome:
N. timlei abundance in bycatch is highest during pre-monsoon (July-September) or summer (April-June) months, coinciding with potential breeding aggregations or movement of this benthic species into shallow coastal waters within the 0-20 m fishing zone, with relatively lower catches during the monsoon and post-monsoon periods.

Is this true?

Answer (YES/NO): NO